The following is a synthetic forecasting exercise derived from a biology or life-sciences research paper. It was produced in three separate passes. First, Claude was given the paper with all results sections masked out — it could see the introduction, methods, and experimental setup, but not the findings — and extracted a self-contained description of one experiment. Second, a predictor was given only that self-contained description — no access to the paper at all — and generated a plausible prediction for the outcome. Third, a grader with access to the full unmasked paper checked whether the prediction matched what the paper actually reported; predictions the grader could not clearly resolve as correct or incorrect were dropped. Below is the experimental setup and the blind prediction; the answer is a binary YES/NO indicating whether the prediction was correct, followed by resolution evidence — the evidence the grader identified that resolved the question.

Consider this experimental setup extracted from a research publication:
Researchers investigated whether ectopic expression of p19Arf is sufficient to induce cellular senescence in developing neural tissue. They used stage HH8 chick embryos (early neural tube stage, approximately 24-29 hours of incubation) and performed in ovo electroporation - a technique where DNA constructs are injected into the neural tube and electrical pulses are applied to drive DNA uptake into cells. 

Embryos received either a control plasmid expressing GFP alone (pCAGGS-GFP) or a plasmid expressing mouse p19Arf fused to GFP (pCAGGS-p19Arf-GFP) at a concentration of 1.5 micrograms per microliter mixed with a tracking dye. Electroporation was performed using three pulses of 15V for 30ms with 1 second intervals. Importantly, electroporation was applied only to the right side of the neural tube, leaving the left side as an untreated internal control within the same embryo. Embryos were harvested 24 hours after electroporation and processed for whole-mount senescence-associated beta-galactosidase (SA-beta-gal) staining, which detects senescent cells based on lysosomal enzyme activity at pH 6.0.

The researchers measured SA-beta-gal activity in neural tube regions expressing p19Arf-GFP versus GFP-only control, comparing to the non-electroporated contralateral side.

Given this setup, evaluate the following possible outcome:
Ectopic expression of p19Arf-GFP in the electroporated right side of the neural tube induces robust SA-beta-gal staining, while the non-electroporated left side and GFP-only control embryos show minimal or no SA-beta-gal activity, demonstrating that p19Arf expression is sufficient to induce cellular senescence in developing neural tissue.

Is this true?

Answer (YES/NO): YES